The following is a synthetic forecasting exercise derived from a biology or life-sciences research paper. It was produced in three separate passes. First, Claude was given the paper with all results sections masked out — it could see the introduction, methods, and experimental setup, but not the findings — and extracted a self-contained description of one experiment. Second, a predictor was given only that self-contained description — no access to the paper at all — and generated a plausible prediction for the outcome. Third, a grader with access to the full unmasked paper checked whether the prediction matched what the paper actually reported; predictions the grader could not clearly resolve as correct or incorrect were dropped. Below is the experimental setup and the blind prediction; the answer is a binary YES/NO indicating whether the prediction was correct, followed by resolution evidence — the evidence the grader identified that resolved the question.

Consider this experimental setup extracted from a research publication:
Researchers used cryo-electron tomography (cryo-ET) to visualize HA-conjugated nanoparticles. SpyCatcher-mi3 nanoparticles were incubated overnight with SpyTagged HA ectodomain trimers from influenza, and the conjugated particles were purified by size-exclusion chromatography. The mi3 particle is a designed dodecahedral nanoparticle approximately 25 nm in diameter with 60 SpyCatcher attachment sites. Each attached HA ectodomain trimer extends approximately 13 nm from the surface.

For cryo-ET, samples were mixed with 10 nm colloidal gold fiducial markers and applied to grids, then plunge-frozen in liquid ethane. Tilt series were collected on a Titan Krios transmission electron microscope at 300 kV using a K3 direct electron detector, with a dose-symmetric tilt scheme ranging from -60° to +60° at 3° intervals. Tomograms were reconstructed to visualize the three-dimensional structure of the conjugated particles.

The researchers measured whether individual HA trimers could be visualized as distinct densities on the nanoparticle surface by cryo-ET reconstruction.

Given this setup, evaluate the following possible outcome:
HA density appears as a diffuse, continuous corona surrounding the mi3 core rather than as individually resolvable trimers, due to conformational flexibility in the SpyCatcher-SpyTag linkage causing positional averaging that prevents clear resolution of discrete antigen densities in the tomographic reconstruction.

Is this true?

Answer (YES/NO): NO